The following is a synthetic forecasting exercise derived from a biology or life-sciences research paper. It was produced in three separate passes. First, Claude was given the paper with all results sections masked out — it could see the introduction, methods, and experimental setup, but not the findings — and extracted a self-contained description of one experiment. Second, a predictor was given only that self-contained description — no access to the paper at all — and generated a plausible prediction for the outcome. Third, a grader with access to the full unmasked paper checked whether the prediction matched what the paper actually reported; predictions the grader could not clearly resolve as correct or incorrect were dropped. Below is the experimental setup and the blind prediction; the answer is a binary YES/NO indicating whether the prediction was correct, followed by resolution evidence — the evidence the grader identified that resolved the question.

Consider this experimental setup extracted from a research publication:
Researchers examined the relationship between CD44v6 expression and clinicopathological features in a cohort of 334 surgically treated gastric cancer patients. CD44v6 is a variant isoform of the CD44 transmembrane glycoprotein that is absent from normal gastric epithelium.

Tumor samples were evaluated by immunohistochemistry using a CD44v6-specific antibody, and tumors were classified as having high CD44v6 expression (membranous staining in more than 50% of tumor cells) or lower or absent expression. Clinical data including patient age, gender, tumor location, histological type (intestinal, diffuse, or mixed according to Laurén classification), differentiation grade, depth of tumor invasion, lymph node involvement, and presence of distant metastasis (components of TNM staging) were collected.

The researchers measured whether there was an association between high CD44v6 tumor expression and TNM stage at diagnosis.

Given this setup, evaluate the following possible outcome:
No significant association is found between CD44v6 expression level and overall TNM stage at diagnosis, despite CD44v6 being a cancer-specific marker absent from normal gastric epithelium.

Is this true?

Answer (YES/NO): YES